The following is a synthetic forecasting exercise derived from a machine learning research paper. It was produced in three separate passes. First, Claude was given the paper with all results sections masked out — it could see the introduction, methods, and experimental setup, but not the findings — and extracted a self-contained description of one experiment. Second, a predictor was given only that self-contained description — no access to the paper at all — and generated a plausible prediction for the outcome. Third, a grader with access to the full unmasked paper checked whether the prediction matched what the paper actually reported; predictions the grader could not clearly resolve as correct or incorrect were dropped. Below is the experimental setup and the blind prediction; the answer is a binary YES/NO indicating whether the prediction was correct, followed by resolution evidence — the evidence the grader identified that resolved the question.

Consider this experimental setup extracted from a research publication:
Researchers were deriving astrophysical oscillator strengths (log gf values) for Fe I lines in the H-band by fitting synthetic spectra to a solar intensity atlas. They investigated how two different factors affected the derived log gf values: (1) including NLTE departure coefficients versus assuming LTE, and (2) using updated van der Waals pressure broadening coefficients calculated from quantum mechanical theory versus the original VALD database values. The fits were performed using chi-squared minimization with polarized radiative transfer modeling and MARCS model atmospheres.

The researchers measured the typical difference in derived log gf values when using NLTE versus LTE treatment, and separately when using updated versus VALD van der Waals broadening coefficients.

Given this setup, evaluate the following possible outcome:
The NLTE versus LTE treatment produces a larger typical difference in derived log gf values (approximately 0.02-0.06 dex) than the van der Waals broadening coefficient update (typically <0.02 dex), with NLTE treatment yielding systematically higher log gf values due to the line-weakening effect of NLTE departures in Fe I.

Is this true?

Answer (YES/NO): NO